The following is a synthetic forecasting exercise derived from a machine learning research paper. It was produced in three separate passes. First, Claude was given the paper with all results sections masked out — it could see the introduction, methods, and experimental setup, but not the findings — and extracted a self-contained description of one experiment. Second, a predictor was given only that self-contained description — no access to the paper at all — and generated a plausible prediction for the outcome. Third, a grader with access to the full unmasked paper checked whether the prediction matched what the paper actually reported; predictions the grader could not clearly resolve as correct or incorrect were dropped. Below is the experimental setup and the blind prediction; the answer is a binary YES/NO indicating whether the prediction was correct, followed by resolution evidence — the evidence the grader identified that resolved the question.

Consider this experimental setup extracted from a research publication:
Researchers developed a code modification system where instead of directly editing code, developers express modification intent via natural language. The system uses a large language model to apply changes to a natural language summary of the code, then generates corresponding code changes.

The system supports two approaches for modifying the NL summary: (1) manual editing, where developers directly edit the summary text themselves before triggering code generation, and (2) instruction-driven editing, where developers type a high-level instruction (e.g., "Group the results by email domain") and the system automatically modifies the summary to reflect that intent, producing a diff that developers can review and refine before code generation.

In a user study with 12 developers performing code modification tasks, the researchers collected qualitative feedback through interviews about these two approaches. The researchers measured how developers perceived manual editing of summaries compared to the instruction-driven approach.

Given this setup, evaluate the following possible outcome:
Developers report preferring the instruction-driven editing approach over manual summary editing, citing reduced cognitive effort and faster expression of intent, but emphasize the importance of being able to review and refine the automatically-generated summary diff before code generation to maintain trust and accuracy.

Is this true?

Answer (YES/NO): YES